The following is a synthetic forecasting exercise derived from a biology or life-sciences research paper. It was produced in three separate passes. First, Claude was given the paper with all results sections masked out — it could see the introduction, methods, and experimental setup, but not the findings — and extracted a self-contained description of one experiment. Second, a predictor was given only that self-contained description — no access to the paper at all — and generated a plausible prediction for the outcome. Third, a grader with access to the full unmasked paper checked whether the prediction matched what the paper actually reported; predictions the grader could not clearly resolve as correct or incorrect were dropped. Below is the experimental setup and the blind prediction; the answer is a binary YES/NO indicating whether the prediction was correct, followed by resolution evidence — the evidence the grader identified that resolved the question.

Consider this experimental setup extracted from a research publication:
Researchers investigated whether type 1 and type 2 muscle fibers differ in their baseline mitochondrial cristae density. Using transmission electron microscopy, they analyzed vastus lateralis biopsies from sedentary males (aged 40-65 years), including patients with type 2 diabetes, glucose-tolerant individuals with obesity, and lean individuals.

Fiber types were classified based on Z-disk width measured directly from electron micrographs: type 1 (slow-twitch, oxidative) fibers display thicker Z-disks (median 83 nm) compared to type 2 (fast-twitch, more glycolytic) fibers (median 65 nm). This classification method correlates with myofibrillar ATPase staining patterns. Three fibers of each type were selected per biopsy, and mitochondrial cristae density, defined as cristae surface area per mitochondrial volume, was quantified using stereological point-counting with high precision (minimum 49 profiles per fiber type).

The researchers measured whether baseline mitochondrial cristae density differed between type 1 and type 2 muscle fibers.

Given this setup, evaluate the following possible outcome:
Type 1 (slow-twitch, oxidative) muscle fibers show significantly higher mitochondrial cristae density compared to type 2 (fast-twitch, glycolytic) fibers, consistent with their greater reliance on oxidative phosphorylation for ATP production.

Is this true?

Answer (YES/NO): YES